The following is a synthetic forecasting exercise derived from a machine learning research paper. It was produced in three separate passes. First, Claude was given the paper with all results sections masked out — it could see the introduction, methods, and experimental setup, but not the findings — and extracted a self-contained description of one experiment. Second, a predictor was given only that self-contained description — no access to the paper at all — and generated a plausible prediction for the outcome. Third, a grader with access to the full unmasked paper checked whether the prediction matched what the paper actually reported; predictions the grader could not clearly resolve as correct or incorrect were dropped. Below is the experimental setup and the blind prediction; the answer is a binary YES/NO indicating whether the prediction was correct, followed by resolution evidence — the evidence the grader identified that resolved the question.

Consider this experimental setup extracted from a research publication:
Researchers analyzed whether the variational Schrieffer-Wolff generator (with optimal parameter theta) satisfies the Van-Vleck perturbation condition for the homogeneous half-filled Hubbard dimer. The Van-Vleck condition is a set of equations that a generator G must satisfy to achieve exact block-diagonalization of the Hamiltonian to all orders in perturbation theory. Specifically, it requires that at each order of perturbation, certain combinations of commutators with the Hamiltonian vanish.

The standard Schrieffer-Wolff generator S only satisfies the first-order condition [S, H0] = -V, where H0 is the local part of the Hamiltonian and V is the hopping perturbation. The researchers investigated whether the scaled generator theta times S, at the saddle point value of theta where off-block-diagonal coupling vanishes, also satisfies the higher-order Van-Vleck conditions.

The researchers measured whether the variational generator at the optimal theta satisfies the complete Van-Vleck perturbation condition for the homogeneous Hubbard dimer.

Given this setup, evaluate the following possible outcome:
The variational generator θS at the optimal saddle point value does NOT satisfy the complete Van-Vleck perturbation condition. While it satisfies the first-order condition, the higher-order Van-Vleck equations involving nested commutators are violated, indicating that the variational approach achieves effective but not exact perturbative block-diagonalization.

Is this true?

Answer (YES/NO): NO